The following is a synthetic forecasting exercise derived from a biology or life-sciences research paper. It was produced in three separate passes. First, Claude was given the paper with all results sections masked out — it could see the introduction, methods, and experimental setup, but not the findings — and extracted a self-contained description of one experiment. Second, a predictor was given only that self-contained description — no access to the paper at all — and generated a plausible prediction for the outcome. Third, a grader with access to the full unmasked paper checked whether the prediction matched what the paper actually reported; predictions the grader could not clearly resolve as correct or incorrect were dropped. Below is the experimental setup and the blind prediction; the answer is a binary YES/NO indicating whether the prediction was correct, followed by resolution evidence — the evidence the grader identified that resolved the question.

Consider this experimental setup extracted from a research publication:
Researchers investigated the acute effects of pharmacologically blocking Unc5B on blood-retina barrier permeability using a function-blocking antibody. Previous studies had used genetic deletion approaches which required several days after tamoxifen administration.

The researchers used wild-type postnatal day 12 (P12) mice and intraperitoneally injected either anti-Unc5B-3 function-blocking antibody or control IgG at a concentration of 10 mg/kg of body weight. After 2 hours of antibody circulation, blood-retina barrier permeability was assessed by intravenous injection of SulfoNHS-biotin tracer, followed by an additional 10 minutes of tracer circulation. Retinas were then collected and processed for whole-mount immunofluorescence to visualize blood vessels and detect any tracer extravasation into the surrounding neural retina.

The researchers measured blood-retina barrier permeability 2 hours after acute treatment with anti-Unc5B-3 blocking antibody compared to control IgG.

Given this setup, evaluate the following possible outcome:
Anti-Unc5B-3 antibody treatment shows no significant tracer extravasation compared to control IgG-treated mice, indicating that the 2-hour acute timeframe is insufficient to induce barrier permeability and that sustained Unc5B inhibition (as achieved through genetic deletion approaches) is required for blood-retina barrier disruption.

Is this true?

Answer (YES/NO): NO